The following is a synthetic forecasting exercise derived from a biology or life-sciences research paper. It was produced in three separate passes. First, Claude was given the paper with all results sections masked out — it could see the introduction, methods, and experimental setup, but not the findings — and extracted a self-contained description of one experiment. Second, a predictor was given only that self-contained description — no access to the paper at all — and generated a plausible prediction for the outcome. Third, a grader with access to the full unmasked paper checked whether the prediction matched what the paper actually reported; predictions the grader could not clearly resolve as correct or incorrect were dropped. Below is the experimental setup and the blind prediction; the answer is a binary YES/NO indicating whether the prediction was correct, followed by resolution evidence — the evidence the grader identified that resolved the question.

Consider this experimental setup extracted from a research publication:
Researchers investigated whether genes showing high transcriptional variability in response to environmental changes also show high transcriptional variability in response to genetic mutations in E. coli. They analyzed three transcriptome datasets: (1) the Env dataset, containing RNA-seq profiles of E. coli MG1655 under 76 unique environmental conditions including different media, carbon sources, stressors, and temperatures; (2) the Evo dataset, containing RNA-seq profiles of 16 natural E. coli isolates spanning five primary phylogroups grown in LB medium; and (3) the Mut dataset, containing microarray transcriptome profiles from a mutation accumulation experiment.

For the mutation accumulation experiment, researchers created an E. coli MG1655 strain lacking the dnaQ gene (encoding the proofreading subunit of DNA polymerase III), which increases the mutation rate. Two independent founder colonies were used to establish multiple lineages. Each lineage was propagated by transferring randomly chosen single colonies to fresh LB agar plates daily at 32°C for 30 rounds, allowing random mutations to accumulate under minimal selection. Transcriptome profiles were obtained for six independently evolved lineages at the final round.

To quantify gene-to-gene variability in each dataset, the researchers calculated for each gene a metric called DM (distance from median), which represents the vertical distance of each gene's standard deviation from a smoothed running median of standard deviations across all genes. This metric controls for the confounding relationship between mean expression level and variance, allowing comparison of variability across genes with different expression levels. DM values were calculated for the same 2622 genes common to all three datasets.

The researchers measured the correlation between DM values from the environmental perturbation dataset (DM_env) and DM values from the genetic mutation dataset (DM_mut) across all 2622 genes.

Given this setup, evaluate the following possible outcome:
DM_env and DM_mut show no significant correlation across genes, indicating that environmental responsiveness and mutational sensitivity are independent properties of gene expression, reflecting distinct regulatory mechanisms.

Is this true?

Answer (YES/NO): NO